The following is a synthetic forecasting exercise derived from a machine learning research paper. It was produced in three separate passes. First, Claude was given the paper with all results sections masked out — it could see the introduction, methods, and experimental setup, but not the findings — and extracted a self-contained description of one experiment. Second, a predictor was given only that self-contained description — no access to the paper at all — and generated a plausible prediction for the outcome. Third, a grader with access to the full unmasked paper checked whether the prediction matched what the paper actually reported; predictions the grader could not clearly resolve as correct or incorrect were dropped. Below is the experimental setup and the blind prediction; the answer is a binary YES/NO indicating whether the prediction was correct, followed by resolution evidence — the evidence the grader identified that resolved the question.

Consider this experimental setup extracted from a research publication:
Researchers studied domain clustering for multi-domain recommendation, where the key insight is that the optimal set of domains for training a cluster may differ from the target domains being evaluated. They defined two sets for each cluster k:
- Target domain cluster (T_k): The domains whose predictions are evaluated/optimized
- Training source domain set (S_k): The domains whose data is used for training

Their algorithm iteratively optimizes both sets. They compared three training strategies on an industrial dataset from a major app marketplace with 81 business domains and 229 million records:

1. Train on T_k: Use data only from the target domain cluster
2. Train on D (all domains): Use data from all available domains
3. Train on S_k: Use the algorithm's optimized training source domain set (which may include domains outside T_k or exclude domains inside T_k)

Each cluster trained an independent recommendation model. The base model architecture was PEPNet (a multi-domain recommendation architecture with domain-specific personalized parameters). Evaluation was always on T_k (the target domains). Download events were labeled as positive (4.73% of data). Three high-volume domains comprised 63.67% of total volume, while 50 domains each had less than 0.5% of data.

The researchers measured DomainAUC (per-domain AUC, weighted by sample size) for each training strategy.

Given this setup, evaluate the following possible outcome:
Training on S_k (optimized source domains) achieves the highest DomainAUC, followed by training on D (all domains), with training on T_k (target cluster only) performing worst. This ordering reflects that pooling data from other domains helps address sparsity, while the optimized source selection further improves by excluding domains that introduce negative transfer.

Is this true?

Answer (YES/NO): YES